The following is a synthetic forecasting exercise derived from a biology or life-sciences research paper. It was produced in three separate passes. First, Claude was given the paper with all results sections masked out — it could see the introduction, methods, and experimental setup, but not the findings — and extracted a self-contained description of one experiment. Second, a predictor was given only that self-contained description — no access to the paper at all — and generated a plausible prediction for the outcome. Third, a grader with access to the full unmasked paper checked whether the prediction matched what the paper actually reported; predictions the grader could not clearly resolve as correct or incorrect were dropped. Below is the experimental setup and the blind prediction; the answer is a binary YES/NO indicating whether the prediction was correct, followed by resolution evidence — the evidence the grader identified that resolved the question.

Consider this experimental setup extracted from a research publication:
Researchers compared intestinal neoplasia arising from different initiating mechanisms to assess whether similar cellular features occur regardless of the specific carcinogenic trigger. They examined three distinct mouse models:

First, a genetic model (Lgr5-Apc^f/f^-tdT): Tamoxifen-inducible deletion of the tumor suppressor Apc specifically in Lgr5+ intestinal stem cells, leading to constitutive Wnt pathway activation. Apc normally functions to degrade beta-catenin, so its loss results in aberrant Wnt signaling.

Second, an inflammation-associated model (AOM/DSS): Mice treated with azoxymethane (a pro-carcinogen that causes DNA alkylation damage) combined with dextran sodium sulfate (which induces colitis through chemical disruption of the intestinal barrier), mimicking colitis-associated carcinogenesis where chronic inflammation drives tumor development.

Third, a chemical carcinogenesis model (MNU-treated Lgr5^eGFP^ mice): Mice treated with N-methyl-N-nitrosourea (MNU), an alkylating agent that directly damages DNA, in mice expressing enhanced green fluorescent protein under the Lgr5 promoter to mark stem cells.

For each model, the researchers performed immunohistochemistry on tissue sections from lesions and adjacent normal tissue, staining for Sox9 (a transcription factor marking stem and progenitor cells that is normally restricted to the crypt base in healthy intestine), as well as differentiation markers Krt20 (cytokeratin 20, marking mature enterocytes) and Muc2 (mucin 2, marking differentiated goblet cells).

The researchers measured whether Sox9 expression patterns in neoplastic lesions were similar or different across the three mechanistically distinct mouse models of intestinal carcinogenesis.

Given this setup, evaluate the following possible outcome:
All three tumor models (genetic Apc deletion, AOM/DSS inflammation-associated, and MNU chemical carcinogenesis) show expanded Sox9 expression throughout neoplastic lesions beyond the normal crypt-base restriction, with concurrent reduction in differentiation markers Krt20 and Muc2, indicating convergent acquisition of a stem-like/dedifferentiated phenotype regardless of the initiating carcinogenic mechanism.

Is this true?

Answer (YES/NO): YES